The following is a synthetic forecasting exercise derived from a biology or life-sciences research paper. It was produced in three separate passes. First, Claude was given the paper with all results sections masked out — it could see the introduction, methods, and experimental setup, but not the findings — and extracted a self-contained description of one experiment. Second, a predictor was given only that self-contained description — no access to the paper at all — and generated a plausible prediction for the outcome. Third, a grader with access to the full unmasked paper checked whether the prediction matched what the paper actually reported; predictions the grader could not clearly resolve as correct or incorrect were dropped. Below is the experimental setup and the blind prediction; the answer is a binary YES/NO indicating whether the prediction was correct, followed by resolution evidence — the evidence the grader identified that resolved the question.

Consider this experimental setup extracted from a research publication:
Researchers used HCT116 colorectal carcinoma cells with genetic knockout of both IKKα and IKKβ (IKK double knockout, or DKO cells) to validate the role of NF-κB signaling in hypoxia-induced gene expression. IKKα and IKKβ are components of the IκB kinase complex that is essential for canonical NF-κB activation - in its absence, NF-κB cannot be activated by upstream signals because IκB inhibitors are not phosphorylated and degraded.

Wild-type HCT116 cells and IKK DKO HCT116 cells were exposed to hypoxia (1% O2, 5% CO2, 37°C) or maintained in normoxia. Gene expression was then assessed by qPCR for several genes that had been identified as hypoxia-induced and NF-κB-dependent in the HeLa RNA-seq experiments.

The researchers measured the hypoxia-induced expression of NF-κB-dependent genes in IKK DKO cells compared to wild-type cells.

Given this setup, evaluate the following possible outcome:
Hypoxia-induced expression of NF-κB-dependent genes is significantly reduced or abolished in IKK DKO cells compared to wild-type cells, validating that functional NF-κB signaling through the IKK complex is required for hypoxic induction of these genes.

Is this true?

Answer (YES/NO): YES